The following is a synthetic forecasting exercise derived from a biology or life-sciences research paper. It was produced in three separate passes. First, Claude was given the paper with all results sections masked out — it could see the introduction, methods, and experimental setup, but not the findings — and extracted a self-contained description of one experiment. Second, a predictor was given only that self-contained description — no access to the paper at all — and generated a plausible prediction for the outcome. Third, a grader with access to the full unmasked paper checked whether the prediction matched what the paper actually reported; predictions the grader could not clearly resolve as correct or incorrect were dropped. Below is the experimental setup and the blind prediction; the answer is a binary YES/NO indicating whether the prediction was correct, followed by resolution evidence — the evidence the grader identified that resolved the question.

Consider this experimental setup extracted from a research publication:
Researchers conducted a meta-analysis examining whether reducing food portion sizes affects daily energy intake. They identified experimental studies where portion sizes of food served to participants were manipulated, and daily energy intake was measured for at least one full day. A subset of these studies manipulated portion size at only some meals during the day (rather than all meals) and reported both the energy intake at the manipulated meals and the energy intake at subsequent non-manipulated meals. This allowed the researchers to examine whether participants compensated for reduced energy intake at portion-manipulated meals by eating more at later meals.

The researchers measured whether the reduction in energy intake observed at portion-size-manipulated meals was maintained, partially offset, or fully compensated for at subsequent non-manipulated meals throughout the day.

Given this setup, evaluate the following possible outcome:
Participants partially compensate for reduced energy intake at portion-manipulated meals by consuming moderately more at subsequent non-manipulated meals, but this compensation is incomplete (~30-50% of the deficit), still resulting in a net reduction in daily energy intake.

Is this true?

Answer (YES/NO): YES